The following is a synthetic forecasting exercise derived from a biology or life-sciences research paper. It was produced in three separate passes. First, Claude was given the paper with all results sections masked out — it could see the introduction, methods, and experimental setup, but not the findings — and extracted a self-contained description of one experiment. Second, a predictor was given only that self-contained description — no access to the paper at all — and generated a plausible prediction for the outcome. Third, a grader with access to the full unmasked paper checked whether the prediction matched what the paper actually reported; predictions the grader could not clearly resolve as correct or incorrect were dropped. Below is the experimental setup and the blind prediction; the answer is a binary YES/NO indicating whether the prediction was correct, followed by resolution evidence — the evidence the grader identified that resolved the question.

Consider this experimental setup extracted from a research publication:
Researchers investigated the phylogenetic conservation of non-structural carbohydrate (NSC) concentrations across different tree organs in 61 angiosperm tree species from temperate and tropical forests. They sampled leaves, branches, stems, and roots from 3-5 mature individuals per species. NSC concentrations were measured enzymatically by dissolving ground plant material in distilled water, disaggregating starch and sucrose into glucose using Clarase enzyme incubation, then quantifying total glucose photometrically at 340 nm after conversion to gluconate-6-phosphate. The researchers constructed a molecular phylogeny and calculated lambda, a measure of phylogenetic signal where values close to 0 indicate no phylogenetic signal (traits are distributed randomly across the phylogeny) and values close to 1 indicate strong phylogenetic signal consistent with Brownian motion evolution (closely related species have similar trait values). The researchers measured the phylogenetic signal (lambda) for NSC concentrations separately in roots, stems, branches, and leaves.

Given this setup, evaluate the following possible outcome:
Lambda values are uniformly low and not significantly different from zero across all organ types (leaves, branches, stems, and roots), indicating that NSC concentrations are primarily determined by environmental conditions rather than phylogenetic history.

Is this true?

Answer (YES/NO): NO